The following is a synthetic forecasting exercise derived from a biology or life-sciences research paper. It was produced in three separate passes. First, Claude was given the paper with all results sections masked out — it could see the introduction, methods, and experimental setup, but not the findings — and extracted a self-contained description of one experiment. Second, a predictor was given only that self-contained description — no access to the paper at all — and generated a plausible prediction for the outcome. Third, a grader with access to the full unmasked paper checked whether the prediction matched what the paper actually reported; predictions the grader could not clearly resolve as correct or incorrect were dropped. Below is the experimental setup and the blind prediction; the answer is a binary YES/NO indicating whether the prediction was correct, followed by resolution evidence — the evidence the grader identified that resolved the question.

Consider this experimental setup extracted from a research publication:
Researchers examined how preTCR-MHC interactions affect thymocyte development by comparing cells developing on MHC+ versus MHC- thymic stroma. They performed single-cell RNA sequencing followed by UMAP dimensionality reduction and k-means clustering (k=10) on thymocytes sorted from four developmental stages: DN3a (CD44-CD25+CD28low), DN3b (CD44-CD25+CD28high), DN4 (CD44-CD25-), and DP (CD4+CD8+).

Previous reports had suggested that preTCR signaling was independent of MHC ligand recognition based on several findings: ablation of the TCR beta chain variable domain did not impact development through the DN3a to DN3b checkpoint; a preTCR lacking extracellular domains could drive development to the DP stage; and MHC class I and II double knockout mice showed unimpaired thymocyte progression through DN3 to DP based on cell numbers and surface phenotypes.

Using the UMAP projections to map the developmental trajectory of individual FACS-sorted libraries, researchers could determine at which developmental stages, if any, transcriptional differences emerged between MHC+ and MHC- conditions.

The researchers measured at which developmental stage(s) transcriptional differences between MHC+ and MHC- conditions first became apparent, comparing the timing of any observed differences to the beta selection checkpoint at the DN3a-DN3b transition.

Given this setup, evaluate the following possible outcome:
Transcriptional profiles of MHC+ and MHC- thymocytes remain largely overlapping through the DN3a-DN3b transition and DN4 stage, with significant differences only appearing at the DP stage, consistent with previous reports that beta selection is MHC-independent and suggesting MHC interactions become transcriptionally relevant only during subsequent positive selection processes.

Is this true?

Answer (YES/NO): NO